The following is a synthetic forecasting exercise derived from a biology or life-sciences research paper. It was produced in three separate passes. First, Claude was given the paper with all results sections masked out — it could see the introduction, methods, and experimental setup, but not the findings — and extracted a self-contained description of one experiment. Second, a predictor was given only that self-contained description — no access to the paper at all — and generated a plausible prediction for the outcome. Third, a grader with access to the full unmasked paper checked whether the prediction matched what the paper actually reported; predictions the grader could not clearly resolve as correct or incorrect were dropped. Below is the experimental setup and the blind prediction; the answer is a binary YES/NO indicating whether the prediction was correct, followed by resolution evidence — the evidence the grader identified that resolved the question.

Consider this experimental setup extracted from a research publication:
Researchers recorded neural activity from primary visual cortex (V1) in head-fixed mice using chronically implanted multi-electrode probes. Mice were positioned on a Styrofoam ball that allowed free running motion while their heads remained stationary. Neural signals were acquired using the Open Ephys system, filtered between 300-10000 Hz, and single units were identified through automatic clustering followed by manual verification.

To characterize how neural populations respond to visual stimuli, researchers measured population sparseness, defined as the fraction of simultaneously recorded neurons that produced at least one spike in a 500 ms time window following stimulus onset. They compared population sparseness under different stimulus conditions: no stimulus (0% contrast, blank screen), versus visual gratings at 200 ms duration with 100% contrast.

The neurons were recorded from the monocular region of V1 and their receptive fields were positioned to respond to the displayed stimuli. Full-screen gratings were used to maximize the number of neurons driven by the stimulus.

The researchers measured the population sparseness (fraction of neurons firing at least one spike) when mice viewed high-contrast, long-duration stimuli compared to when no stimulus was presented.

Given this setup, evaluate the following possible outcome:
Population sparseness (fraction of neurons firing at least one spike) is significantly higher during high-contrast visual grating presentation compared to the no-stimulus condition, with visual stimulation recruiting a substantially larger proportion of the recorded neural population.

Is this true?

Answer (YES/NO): NO